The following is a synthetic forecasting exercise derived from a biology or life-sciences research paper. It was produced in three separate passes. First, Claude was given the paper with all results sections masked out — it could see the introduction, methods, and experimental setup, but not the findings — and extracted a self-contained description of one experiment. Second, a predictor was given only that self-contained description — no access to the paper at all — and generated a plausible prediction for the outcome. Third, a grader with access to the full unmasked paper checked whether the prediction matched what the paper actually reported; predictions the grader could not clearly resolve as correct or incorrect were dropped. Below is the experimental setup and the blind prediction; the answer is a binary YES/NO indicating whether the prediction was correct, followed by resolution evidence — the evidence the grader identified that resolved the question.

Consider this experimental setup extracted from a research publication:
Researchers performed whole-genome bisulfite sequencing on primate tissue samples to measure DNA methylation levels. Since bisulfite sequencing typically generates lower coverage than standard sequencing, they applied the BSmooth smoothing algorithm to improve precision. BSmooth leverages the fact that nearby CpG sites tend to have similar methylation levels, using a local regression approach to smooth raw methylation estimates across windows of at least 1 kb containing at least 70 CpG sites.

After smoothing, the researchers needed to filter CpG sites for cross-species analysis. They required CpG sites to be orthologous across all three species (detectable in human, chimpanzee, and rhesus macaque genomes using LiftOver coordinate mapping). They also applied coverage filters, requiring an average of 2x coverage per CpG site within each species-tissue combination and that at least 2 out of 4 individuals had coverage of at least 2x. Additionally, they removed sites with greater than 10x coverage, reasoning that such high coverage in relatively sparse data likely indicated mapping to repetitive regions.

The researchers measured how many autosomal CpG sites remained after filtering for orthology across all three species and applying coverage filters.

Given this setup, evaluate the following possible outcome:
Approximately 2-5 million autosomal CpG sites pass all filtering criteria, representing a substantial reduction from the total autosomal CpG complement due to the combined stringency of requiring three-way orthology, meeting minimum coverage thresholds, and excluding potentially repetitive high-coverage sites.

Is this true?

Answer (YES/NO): YES